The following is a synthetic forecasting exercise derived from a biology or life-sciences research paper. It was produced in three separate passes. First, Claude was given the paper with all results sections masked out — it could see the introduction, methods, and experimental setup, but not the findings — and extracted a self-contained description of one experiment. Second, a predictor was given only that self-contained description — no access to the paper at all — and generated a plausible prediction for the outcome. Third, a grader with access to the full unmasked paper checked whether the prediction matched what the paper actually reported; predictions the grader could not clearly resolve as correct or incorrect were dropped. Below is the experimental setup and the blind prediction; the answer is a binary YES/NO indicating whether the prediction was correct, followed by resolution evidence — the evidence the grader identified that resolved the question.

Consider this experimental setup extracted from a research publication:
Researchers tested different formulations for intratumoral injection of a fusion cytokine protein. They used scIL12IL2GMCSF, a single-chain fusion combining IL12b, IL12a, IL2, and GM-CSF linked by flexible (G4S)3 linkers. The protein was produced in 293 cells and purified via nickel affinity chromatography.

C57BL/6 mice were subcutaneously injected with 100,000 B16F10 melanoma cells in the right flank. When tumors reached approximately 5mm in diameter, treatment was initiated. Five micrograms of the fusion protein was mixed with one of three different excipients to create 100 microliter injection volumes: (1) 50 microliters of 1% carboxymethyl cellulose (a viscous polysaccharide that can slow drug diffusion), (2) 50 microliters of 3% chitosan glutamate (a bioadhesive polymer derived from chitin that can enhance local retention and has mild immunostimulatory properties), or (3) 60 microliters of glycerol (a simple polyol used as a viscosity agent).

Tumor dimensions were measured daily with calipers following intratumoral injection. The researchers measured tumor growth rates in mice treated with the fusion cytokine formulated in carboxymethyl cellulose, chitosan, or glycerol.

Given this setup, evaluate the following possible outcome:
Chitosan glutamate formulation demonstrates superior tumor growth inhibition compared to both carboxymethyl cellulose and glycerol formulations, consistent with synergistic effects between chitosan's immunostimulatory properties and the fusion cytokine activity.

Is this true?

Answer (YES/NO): NO